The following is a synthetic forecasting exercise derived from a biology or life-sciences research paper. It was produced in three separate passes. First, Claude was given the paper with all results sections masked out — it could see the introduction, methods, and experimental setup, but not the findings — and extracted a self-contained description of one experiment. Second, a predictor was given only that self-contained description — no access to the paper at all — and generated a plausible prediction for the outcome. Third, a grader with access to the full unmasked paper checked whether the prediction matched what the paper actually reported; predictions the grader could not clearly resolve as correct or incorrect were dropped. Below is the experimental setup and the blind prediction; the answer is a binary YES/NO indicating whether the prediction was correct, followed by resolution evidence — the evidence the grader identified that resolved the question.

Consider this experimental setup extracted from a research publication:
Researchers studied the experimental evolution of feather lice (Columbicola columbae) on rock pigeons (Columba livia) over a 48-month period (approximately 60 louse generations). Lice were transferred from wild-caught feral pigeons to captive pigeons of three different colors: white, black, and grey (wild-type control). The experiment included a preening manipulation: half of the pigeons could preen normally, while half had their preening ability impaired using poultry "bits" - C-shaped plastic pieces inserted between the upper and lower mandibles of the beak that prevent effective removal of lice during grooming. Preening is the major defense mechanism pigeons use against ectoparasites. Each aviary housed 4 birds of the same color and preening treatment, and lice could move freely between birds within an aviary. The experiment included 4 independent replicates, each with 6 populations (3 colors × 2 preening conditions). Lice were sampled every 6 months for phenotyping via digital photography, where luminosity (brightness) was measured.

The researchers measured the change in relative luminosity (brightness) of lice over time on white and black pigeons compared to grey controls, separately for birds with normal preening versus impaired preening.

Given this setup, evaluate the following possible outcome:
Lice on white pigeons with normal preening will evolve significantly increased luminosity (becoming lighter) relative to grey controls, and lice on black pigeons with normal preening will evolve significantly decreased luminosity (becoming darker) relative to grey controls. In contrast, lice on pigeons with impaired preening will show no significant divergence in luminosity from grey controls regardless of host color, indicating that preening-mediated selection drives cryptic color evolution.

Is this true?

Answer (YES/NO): YES